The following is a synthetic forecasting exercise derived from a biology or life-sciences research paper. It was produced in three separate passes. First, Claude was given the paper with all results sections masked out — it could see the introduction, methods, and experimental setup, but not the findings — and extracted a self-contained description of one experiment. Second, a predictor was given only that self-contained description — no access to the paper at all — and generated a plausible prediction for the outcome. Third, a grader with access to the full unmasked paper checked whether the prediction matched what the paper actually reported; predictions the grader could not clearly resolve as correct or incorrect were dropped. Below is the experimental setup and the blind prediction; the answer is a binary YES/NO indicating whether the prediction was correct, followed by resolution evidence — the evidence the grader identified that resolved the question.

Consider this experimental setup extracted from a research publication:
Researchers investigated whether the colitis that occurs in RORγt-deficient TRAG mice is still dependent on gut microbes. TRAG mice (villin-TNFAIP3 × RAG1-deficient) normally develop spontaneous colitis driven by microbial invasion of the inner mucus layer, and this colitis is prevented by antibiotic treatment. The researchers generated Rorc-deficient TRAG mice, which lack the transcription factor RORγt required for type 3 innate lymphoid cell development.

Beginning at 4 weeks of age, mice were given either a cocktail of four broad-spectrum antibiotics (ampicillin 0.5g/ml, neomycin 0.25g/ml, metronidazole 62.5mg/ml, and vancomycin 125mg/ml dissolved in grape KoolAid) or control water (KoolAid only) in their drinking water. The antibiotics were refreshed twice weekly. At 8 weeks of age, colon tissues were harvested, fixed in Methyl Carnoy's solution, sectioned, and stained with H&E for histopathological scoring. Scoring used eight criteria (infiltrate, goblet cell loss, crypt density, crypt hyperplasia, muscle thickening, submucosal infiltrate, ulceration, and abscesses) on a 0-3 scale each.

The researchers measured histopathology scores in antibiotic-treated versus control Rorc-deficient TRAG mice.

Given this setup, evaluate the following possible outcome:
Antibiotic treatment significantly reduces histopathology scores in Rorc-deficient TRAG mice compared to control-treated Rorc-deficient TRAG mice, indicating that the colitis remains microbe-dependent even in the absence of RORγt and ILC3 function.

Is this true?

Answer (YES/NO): YES